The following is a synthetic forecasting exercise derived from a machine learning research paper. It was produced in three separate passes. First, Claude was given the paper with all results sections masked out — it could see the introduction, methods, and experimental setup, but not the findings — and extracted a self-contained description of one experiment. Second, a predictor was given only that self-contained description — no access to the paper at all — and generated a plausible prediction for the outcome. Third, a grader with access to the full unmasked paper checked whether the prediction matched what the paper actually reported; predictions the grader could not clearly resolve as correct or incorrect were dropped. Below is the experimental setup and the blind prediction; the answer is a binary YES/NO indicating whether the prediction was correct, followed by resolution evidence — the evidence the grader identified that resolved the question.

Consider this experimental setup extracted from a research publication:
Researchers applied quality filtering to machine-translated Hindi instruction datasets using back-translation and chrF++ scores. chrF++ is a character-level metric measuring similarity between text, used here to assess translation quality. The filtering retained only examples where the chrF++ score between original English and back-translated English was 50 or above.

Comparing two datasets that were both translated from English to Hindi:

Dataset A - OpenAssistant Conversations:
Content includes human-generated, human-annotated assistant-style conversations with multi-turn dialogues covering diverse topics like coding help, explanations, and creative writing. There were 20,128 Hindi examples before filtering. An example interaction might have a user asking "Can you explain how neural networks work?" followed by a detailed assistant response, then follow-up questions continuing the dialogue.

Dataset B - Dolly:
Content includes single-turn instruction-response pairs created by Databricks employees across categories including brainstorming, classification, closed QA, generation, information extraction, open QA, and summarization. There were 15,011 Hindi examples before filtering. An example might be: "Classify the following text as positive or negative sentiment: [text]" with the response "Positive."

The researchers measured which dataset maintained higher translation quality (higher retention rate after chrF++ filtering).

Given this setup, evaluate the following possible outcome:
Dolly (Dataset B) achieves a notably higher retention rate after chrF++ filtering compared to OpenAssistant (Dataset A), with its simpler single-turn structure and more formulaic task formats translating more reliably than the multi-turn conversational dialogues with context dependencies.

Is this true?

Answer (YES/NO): YES